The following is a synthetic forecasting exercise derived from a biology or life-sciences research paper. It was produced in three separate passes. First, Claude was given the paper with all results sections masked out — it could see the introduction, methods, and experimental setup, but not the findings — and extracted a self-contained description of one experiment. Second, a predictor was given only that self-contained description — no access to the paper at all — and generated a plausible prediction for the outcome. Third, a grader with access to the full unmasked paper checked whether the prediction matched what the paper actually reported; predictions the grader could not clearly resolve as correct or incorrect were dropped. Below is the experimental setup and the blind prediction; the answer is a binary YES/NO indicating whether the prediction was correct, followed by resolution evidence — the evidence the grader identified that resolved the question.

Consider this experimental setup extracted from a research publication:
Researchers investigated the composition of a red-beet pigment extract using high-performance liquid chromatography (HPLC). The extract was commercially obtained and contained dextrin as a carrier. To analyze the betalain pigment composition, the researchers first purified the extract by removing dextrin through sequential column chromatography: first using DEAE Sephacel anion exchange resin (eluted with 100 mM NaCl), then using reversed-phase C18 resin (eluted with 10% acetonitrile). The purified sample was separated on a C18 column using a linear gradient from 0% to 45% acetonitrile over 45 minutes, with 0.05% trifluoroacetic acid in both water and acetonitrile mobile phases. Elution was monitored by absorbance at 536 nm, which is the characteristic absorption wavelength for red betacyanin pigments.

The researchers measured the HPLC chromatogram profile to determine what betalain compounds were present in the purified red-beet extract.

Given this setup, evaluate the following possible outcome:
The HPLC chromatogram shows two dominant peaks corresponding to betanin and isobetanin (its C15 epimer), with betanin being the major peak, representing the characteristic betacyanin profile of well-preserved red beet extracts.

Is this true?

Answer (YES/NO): NO